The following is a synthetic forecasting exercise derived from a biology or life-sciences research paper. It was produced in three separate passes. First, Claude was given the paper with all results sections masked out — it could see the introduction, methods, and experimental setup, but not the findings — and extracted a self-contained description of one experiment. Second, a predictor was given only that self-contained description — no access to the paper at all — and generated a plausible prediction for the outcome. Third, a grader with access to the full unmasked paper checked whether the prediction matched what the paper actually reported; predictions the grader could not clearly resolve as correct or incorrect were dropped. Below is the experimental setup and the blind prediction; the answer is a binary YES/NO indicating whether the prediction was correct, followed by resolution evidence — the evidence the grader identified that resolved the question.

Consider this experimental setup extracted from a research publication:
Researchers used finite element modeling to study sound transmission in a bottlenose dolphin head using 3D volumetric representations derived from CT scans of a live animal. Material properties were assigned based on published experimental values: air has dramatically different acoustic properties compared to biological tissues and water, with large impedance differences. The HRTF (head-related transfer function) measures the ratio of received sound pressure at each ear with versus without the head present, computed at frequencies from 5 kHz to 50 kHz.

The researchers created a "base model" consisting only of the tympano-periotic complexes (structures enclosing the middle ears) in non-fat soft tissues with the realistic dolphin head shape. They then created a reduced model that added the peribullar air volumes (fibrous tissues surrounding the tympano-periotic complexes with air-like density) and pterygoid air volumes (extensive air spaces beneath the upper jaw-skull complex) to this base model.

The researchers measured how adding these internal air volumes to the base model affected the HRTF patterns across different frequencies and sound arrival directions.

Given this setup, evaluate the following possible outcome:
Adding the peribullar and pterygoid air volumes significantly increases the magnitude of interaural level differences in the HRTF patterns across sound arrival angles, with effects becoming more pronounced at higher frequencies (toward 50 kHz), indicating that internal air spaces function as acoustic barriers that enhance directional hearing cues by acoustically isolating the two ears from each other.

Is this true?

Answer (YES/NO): NO